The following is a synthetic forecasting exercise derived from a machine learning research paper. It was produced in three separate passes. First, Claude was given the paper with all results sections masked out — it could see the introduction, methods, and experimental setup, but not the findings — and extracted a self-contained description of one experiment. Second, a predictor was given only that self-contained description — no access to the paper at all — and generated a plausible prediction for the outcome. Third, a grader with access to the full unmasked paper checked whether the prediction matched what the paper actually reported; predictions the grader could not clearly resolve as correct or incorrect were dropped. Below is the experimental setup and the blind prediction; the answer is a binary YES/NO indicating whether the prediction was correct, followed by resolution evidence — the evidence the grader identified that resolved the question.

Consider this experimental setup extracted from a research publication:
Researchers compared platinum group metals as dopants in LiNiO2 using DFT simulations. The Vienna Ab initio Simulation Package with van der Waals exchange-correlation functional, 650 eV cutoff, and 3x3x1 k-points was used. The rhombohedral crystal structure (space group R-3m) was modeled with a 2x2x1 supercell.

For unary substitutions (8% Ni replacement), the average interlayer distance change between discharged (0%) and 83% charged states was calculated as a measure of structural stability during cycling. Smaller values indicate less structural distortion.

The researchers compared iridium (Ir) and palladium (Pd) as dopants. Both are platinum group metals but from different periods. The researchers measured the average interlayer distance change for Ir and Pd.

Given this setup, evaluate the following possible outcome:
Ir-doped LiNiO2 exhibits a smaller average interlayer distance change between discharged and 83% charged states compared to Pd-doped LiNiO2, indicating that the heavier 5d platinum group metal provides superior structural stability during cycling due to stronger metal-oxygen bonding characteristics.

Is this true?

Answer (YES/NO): YES